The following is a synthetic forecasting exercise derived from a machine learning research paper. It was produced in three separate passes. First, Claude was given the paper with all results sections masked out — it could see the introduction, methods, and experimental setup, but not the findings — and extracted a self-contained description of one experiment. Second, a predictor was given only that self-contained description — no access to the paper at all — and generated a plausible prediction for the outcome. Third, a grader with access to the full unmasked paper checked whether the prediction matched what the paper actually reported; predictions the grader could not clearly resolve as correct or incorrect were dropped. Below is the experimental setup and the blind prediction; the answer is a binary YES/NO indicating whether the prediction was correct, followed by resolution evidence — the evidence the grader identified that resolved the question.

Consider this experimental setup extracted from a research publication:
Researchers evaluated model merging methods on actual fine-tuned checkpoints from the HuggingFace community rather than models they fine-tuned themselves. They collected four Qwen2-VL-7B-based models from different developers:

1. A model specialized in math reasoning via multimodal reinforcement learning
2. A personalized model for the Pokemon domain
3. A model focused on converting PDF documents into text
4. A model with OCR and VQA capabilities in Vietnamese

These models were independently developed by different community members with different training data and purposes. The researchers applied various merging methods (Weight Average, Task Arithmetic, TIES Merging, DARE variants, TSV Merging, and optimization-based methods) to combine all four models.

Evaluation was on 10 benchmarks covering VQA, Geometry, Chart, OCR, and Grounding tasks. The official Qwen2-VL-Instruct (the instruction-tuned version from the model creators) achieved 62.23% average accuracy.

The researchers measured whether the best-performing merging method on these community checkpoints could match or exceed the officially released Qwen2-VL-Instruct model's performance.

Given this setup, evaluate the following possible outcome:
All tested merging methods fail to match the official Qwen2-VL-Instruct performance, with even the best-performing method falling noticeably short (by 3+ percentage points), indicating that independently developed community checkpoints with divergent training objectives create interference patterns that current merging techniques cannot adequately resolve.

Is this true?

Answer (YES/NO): NO